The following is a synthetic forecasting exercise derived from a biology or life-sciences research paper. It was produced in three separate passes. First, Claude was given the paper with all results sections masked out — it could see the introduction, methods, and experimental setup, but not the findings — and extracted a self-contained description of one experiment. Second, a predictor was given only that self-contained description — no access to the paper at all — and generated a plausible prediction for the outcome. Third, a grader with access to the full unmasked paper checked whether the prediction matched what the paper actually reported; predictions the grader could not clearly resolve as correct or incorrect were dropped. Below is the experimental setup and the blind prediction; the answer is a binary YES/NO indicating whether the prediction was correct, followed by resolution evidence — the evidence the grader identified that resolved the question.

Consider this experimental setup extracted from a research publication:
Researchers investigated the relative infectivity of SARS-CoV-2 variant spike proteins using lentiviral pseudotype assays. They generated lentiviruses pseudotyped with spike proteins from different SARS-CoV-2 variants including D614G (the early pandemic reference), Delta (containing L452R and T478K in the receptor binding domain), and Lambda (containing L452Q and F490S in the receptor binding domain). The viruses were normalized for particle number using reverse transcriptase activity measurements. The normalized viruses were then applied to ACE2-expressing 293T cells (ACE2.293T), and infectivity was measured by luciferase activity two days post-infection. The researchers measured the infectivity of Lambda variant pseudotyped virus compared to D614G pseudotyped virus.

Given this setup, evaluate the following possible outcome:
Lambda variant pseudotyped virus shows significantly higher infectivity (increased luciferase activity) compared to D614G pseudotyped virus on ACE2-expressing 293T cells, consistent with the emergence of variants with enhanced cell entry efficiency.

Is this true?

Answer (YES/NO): YES